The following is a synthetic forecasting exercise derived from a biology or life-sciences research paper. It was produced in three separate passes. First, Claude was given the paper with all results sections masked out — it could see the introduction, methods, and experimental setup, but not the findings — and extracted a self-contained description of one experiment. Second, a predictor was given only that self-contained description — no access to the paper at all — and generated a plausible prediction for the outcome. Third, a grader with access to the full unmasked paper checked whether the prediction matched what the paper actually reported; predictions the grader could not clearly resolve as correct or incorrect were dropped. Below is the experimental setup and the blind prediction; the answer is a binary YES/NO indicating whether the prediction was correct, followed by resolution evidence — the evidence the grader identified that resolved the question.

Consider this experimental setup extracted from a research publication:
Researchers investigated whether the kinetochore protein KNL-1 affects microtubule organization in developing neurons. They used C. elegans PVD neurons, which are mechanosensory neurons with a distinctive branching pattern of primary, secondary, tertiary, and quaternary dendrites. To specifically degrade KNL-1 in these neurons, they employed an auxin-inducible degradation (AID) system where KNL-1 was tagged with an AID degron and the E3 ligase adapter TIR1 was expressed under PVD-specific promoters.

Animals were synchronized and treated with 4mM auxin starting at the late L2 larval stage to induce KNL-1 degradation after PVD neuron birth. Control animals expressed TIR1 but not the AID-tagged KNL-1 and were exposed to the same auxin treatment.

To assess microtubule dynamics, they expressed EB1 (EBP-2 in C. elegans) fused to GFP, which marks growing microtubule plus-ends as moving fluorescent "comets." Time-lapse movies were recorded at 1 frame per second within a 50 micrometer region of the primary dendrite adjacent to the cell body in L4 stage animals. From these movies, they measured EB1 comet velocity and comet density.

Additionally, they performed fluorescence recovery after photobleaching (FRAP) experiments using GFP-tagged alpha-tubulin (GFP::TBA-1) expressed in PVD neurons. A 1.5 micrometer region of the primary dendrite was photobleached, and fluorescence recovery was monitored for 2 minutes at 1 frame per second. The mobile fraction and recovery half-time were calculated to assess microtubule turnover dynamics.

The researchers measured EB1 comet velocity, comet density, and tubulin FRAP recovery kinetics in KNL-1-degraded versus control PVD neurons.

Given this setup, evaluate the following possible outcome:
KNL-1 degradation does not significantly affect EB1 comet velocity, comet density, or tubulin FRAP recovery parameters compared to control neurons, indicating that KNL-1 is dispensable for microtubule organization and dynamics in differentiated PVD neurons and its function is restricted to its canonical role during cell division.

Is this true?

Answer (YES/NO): NO